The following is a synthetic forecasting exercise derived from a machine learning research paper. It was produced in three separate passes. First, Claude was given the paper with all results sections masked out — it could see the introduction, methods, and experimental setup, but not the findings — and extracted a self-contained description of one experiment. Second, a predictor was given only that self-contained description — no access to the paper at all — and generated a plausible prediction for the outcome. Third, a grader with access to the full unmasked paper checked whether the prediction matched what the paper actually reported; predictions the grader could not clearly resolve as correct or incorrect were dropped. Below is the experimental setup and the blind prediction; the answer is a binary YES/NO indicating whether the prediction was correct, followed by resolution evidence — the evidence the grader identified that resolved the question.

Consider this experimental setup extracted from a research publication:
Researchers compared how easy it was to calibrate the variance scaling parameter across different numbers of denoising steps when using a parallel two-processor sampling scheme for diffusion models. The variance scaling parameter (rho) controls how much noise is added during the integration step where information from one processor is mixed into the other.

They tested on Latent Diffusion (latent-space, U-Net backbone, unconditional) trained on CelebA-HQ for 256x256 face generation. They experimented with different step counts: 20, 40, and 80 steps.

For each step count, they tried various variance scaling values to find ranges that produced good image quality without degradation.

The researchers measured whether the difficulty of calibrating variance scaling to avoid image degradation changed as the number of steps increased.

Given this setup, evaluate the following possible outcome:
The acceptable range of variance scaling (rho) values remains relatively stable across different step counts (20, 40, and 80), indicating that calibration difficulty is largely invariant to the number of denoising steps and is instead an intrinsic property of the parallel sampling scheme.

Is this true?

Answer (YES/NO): NO